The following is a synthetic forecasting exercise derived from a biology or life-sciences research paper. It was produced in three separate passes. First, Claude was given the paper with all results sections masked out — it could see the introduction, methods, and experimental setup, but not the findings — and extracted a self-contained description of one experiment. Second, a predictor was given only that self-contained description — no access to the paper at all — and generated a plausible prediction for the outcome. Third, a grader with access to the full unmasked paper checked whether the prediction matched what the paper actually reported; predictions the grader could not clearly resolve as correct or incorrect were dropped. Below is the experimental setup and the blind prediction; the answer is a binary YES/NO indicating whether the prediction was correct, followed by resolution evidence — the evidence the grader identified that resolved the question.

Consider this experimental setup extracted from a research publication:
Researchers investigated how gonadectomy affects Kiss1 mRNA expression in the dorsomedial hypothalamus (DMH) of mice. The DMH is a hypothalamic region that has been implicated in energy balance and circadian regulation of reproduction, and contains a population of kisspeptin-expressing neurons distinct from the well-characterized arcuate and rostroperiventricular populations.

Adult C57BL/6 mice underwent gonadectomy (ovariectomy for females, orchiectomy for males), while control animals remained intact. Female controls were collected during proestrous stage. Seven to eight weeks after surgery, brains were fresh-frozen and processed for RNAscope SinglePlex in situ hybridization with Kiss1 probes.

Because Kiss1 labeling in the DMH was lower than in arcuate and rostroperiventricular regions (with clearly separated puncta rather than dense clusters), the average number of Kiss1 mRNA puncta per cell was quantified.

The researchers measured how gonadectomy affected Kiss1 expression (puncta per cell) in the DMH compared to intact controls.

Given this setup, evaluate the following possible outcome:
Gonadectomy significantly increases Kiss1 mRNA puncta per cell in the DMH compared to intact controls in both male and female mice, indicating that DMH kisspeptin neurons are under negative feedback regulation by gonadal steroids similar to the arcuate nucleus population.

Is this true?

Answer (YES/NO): NO